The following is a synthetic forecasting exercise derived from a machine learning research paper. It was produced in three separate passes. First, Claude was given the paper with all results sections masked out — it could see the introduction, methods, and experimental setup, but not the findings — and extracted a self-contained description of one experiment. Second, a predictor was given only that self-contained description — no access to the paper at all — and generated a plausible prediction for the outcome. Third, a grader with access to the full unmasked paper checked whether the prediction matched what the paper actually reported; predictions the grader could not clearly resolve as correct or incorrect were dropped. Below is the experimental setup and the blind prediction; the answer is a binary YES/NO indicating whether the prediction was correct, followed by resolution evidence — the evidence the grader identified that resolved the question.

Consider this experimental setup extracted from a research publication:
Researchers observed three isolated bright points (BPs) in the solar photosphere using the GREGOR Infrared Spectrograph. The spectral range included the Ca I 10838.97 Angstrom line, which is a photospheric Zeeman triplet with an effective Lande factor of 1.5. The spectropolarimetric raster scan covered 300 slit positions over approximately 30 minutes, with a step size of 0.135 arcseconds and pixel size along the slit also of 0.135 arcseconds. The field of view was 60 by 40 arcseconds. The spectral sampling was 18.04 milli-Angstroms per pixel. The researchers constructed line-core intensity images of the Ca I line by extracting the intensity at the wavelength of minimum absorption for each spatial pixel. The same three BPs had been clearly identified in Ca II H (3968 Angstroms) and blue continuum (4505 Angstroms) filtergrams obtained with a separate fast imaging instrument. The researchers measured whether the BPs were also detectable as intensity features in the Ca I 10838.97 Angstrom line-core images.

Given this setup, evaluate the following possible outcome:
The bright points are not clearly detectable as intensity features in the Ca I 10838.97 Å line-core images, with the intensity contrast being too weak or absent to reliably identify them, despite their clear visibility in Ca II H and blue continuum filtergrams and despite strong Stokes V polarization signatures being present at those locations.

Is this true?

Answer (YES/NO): NO